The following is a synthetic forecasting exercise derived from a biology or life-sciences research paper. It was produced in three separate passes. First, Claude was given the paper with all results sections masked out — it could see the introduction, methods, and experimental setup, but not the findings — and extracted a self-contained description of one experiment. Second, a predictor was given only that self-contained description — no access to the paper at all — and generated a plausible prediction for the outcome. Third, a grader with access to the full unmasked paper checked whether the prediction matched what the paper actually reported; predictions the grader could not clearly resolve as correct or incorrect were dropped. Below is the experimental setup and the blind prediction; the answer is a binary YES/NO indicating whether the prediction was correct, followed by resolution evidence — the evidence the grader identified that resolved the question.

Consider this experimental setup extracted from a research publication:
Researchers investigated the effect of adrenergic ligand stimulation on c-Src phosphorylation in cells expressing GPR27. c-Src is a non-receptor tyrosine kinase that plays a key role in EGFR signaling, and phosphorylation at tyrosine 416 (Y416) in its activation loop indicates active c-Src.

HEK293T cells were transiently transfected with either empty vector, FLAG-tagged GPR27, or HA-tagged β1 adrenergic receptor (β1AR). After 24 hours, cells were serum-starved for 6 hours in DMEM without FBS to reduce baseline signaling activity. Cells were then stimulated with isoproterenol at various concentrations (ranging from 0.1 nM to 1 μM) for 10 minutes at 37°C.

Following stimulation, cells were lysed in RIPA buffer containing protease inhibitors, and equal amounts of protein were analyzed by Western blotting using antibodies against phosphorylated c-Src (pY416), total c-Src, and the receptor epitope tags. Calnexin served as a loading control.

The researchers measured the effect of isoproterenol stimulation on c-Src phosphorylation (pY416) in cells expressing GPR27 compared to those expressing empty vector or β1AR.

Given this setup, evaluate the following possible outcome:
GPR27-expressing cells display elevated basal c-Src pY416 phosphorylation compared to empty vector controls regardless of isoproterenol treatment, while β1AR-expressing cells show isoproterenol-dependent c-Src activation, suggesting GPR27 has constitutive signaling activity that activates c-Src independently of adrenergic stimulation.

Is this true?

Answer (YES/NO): NO